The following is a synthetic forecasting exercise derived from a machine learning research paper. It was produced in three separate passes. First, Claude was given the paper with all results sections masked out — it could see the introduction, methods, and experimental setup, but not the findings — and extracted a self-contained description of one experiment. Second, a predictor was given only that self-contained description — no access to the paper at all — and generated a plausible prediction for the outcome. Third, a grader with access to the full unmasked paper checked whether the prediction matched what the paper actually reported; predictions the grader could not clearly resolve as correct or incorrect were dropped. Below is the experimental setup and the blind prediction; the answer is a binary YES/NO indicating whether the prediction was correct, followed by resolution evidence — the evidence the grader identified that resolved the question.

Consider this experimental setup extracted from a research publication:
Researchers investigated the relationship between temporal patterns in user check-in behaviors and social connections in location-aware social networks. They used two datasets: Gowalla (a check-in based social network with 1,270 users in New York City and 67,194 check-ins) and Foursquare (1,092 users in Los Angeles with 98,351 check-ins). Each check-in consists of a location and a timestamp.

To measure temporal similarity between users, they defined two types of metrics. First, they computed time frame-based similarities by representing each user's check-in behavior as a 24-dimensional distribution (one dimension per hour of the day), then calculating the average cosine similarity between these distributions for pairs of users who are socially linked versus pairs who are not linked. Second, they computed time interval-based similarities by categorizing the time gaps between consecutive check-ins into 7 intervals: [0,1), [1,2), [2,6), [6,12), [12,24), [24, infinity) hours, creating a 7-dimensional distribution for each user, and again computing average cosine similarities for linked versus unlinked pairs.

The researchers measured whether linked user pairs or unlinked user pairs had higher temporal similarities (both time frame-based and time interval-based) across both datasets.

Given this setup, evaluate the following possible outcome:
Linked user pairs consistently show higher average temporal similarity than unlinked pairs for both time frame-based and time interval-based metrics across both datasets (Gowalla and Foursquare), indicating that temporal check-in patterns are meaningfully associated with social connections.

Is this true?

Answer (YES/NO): YES